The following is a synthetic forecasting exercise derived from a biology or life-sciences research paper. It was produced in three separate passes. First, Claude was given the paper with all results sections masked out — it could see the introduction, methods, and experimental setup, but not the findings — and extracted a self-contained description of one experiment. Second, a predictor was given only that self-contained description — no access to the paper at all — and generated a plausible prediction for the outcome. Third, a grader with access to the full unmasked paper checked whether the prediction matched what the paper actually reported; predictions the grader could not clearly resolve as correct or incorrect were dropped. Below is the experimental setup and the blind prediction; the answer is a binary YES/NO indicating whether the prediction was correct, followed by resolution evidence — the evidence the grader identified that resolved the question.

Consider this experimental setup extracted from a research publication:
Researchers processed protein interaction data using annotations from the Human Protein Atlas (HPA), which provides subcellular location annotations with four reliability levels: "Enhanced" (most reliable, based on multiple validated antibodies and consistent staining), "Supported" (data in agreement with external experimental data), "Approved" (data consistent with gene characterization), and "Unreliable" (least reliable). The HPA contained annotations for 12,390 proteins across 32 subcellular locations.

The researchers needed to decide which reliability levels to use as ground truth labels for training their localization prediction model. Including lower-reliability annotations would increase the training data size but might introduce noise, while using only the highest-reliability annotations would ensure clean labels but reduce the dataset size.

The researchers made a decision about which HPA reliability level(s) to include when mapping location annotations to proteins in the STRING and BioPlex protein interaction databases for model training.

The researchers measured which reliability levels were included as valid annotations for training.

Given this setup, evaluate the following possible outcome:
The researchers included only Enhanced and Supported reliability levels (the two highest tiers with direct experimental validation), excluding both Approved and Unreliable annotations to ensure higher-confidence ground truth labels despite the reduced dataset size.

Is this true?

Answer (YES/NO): NO